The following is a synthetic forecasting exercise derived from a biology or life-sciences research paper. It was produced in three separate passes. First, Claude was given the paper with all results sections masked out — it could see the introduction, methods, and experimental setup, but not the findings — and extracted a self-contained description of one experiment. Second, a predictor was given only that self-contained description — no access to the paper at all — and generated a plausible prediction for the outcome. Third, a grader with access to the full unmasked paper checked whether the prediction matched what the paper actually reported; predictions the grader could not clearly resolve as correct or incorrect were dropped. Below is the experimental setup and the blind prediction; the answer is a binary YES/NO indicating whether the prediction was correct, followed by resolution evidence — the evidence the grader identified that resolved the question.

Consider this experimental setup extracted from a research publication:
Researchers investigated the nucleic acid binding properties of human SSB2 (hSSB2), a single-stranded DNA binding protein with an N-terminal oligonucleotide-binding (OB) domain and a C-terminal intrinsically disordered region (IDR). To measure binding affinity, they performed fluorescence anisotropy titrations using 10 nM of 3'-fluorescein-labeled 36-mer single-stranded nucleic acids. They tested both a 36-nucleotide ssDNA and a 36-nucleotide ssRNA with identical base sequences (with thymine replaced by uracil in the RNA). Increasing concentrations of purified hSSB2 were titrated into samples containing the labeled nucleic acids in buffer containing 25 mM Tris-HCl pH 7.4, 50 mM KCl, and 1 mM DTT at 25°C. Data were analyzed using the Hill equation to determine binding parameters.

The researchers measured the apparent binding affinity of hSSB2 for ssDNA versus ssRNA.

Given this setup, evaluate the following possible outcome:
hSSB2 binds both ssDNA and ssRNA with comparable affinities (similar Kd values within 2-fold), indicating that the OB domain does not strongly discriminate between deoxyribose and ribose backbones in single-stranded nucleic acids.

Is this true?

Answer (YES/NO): YES